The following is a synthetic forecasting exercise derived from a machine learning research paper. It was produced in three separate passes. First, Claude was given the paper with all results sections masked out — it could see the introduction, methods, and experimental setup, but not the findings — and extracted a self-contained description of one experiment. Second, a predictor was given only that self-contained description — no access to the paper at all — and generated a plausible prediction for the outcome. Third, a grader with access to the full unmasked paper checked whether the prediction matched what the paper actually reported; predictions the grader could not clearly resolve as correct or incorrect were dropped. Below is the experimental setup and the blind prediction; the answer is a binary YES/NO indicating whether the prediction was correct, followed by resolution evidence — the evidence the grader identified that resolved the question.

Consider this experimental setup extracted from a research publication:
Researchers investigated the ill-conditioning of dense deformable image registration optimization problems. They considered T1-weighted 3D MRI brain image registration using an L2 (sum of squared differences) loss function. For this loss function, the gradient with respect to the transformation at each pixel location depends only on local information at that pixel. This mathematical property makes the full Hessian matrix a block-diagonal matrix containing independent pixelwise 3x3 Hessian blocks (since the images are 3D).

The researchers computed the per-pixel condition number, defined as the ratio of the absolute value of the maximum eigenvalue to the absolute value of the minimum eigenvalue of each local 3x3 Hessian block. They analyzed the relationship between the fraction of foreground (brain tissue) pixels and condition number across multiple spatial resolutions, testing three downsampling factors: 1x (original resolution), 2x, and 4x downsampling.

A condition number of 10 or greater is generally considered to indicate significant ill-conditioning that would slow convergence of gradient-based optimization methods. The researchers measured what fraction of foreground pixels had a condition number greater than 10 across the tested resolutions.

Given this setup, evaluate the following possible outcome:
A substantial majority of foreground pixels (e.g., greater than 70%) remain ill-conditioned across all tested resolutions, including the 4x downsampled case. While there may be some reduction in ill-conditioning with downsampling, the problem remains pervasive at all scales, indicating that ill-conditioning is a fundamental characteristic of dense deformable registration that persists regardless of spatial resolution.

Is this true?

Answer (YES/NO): NO